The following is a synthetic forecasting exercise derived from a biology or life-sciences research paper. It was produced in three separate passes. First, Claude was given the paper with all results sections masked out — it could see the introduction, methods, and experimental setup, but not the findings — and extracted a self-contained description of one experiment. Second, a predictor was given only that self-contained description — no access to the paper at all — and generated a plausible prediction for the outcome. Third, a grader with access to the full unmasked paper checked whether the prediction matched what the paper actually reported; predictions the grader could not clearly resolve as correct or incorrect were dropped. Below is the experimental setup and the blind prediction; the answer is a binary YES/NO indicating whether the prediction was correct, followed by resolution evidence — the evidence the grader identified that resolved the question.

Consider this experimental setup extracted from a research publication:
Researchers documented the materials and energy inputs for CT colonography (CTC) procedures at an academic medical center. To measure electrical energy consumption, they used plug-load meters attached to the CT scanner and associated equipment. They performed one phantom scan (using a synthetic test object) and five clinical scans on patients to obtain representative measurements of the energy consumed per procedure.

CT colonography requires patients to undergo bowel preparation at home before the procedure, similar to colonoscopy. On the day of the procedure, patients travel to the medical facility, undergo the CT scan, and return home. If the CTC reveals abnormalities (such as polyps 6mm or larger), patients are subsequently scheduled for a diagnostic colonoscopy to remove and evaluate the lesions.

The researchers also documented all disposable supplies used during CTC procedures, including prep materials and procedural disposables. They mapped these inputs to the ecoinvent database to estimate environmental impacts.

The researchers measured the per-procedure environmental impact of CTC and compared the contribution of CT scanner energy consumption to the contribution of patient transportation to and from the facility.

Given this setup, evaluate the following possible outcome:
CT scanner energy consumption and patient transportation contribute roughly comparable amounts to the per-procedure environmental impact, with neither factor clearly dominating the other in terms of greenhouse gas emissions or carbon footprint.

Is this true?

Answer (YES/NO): NO